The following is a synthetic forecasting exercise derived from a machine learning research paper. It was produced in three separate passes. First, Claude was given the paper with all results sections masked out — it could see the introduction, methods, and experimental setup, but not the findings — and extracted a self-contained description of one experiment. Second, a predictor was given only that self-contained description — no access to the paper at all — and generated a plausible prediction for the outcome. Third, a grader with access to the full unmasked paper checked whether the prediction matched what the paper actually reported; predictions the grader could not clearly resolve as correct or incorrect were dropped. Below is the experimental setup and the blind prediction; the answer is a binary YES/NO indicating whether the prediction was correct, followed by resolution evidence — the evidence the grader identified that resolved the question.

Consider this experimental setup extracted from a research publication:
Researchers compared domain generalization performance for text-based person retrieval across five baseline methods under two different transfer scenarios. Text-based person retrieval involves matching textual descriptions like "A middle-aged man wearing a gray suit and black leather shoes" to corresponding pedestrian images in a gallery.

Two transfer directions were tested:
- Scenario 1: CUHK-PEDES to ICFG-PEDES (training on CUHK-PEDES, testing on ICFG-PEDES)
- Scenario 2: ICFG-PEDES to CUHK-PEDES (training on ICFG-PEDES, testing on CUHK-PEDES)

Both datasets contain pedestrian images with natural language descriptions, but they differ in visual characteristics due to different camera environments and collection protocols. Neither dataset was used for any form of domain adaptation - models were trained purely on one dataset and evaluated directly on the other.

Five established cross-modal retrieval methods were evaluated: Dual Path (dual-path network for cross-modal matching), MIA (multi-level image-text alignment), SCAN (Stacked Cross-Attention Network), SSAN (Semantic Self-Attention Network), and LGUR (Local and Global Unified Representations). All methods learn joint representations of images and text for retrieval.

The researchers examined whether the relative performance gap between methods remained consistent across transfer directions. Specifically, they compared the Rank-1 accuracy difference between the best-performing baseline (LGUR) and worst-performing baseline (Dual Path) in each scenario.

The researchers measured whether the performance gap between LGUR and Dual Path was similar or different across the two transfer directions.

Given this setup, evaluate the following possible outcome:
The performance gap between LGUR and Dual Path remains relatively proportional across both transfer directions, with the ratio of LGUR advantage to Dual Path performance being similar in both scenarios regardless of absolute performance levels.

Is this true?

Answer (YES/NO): NO